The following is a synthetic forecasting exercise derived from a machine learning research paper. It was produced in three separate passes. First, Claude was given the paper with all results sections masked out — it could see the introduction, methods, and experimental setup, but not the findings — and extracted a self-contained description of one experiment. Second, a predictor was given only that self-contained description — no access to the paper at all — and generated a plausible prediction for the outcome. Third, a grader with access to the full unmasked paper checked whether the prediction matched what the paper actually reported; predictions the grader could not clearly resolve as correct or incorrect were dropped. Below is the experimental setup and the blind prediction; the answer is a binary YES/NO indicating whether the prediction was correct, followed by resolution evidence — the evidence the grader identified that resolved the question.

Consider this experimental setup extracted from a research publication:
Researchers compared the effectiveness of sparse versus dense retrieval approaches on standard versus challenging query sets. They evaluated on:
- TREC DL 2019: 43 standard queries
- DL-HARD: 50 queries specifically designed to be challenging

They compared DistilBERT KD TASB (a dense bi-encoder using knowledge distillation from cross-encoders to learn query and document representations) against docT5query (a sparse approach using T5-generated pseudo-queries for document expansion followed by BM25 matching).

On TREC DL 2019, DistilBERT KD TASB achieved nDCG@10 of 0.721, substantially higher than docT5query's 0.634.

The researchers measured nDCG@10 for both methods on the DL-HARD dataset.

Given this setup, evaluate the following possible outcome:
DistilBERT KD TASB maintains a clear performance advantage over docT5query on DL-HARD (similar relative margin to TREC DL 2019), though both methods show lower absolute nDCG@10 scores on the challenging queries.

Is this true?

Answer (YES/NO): NO